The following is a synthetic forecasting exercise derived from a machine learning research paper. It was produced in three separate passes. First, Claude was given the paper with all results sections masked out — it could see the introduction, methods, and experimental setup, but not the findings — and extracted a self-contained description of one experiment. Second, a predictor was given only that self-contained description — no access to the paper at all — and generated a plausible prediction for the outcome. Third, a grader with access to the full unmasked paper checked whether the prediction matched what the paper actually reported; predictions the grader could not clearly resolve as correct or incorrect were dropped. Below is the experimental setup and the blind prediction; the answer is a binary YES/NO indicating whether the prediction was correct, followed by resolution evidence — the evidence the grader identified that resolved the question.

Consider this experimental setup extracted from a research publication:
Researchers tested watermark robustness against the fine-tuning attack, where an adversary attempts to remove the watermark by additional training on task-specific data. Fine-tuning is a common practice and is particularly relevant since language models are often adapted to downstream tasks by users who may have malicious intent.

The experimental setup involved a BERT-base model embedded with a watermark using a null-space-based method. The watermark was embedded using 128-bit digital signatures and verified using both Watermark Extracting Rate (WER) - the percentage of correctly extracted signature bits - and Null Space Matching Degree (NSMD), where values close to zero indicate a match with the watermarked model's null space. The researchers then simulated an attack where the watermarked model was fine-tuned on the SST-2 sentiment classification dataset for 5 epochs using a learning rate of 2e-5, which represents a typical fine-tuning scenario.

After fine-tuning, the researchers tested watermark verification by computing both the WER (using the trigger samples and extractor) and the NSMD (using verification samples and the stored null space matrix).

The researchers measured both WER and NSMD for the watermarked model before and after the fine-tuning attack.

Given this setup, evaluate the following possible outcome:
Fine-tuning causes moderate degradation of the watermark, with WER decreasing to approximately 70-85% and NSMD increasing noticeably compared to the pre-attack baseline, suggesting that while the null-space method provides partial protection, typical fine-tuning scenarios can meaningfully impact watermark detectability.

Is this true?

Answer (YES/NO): NO